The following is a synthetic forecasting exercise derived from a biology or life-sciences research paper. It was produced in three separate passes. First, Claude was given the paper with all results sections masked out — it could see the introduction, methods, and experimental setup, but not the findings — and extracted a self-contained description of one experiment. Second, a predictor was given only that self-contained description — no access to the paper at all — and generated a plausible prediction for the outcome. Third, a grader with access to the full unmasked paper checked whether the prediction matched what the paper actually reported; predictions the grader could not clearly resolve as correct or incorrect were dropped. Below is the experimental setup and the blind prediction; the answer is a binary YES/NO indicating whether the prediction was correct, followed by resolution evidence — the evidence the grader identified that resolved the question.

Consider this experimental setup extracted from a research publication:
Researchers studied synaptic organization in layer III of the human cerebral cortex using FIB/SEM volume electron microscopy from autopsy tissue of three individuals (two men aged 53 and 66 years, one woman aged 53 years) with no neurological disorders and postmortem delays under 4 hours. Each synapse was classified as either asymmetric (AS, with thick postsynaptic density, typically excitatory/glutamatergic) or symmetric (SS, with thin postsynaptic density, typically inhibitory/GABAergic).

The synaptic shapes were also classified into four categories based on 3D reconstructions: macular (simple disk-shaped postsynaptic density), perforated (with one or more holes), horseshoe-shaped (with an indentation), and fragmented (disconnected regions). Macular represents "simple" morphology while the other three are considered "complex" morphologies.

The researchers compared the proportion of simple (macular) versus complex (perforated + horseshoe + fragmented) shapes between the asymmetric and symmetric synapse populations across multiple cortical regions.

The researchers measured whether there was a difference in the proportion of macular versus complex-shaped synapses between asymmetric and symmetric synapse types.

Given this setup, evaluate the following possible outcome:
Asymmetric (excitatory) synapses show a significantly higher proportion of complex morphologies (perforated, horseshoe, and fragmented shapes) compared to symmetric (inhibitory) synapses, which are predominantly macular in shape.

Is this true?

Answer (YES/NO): NO